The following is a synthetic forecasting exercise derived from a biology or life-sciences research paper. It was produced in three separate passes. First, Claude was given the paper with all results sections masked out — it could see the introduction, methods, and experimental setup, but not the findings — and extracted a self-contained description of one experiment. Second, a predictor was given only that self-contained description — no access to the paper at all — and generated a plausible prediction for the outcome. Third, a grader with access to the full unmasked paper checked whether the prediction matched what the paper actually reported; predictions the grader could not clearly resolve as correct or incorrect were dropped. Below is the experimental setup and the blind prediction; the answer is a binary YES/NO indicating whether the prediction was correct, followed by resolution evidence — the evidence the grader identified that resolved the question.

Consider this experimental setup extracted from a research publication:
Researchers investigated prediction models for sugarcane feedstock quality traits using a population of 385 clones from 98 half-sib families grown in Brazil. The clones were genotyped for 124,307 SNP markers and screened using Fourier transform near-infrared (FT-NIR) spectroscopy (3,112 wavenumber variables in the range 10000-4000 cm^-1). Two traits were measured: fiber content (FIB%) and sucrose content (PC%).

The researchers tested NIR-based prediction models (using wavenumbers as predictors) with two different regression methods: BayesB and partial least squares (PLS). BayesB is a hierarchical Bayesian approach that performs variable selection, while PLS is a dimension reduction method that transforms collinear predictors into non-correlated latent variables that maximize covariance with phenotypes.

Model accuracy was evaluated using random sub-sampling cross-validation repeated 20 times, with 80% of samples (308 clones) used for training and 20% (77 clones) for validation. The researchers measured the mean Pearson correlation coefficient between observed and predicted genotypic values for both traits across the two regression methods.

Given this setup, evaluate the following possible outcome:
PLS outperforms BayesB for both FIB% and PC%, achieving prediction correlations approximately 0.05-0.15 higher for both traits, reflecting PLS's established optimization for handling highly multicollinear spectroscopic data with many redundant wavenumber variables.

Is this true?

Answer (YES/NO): NO